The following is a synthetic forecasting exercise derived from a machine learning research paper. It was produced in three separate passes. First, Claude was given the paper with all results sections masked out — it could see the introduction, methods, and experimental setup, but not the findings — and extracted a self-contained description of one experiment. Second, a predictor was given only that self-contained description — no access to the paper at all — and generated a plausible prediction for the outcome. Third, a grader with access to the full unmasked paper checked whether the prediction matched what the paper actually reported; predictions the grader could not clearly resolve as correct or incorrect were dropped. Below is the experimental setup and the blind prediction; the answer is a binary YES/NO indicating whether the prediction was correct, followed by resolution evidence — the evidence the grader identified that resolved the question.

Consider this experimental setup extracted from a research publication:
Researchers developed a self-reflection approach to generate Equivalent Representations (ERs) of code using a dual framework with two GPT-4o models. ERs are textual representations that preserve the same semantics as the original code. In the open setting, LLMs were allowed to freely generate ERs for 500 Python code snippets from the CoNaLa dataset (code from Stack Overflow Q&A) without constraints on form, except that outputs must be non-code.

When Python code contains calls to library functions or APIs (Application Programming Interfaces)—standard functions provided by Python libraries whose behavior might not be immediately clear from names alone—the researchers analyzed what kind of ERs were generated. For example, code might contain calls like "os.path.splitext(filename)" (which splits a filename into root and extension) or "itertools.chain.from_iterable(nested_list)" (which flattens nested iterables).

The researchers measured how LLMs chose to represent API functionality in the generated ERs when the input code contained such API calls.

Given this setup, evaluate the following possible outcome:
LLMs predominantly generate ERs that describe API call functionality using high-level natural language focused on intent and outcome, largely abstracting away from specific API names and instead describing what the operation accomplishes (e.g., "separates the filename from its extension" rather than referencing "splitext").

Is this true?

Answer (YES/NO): NO